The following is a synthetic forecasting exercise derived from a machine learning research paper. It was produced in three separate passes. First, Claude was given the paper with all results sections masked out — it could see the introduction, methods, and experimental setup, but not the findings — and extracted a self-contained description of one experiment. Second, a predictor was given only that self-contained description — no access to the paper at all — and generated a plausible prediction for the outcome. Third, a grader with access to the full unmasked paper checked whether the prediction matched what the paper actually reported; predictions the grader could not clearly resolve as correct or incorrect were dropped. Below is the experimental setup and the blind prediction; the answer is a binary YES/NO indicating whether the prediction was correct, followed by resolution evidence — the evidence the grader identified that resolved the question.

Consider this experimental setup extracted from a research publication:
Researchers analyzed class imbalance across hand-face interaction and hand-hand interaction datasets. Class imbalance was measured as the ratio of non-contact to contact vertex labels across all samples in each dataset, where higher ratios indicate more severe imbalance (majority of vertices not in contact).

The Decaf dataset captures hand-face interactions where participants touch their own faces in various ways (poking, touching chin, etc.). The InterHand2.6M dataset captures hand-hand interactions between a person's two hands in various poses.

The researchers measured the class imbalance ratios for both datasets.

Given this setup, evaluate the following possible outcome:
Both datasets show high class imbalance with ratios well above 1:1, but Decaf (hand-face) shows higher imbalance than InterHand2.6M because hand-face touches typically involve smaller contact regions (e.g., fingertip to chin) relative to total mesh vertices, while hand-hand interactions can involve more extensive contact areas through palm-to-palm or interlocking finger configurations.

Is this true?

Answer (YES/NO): YES